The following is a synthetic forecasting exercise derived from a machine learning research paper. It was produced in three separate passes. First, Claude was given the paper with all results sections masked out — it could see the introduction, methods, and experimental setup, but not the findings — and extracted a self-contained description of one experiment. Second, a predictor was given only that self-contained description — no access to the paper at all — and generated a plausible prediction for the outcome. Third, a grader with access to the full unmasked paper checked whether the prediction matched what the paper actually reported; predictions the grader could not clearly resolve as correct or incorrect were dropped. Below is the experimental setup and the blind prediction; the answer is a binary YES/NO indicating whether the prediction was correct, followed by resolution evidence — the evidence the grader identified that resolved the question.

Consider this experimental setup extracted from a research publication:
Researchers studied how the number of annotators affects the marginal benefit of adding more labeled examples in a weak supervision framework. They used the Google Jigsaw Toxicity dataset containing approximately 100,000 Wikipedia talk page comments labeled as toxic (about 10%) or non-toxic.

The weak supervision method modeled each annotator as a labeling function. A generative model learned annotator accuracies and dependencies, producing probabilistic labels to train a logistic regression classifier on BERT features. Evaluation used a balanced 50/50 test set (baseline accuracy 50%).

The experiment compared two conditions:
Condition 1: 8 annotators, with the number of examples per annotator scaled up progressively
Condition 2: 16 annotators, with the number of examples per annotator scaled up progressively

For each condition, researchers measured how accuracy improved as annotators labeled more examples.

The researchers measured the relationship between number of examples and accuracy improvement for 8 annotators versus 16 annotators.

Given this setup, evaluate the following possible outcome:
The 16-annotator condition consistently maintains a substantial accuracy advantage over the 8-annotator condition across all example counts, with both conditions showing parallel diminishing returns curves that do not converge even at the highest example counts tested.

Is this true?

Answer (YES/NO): NO